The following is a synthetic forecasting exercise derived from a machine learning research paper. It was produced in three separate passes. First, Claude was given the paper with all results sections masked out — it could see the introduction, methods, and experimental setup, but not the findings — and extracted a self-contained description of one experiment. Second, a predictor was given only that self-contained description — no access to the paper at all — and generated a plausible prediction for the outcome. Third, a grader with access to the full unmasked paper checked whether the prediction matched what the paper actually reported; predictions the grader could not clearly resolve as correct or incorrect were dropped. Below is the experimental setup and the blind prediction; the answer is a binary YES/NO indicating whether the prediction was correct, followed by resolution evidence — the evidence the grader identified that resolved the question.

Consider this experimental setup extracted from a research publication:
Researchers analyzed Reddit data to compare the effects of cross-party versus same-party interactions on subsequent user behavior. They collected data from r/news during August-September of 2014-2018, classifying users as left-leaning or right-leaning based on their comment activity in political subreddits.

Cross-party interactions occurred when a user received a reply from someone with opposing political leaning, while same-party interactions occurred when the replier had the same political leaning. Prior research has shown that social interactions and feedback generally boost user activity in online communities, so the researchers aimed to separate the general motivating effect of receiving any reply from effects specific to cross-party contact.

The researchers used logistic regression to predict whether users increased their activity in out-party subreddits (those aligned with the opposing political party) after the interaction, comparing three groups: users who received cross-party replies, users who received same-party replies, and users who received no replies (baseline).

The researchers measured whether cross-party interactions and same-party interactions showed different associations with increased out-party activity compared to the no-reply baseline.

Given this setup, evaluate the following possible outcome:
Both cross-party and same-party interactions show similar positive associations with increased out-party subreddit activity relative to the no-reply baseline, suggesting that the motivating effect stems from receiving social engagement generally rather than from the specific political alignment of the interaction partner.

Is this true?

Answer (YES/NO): YES